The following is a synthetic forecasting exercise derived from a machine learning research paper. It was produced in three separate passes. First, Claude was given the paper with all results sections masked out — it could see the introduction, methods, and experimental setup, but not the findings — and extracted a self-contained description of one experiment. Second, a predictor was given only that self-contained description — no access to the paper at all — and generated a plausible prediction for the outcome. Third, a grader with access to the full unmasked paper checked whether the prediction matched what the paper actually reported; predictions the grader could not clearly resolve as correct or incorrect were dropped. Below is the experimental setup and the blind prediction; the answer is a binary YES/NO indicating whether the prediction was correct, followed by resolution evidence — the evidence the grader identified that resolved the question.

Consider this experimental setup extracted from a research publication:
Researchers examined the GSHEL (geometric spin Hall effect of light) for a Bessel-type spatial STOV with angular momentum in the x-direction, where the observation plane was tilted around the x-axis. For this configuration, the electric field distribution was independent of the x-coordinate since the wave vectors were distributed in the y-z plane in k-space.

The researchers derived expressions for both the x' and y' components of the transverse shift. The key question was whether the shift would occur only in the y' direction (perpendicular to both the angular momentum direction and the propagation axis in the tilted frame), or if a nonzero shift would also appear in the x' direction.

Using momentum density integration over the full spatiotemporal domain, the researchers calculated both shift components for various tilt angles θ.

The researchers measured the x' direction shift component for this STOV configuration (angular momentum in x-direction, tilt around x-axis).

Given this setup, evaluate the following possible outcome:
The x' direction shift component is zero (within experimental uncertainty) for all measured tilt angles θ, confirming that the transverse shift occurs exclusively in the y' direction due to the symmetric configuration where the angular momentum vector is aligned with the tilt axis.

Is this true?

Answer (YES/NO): YES